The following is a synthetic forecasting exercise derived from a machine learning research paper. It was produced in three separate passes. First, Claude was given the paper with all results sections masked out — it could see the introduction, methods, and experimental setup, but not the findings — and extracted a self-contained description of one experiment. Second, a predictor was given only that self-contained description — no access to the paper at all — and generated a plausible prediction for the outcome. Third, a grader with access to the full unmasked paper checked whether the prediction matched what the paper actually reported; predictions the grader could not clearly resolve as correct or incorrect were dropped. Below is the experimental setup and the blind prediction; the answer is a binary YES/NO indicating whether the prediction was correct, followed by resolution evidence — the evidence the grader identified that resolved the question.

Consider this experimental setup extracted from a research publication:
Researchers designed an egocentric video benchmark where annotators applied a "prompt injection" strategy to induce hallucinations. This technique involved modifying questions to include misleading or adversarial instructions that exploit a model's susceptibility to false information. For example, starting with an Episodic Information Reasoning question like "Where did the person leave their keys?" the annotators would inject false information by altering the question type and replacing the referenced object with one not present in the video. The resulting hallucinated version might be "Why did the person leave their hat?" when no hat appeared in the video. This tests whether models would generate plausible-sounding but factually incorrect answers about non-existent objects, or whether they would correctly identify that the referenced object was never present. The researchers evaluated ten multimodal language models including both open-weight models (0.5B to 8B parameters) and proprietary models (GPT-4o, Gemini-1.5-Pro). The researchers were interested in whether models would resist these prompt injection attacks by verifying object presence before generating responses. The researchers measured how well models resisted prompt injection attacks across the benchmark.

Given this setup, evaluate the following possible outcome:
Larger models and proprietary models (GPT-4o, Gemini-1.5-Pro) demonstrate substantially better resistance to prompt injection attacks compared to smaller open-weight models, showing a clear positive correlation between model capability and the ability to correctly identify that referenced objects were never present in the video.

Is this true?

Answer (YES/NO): NO